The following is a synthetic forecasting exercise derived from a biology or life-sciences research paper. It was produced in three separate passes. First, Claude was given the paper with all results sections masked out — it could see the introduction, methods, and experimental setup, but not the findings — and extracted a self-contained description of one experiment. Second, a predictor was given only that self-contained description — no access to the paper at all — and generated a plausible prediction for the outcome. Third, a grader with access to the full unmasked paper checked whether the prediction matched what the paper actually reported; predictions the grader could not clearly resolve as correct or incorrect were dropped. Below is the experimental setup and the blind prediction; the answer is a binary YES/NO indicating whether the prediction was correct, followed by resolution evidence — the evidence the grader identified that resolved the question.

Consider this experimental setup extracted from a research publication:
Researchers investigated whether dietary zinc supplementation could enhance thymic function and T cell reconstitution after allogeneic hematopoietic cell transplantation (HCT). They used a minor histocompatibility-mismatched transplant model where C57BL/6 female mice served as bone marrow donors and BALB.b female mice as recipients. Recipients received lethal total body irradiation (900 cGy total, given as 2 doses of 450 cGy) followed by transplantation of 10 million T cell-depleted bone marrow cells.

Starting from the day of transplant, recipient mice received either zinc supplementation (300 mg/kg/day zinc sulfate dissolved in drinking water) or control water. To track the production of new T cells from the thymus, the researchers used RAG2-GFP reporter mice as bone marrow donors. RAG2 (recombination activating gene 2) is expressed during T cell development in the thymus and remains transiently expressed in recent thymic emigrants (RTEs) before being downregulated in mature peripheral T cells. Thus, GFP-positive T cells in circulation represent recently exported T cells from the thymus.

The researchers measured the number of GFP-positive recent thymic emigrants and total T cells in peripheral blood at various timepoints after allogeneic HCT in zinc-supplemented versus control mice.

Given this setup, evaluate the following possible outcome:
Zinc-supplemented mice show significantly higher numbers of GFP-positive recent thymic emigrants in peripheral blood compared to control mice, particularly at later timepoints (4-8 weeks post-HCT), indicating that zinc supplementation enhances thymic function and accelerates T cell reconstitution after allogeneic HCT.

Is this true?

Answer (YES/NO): YES